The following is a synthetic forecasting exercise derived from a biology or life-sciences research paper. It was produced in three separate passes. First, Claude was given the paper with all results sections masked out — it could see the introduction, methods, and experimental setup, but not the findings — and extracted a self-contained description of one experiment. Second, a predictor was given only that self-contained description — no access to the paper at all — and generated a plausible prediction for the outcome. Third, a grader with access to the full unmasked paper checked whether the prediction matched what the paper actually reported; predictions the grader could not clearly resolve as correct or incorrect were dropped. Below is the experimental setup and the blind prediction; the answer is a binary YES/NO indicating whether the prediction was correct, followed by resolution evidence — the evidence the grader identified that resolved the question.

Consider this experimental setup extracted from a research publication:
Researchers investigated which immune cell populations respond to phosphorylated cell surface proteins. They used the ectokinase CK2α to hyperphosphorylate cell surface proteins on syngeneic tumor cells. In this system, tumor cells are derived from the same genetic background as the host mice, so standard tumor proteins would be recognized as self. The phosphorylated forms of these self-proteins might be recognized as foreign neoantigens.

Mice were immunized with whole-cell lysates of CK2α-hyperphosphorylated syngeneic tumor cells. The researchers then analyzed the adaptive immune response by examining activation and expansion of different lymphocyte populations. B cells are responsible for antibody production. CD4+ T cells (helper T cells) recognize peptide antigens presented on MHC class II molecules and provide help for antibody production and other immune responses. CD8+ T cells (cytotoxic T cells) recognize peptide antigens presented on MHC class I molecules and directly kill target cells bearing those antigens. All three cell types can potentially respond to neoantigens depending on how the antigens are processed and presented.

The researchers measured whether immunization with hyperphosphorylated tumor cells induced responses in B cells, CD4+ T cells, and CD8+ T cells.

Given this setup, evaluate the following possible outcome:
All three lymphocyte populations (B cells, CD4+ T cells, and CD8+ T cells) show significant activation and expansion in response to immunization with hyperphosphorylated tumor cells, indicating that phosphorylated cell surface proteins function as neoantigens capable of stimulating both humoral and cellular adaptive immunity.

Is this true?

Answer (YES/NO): NO